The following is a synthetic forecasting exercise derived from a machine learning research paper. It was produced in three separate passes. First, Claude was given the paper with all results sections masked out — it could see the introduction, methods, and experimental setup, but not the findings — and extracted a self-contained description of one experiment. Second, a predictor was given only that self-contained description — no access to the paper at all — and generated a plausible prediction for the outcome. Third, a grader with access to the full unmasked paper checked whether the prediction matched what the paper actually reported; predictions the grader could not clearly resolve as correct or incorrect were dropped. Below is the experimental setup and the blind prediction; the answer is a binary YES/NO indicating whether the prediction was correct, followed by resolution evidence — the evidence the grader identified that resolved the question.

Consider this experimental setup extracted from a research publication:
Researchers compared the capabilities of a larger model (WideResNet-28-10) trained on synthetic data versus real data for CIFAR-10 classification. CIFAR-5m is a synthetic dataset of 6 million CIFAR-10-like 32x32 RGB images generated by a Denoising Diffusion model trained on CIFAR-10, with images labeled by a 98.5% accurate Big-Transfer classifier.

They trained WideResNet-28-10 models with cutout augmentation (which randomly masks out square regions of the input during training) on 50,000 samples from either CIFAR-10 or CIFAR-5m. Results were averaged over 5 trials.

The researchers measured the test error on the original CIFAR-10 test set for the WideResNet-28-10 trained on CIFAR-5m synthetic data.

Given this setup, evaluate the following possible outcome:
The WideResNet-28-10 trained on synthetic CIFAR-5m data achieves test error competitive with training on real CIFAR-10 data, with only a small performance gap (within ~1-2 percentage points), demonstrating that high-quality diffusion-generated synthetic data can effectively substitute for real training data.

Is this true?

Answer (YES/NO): NO